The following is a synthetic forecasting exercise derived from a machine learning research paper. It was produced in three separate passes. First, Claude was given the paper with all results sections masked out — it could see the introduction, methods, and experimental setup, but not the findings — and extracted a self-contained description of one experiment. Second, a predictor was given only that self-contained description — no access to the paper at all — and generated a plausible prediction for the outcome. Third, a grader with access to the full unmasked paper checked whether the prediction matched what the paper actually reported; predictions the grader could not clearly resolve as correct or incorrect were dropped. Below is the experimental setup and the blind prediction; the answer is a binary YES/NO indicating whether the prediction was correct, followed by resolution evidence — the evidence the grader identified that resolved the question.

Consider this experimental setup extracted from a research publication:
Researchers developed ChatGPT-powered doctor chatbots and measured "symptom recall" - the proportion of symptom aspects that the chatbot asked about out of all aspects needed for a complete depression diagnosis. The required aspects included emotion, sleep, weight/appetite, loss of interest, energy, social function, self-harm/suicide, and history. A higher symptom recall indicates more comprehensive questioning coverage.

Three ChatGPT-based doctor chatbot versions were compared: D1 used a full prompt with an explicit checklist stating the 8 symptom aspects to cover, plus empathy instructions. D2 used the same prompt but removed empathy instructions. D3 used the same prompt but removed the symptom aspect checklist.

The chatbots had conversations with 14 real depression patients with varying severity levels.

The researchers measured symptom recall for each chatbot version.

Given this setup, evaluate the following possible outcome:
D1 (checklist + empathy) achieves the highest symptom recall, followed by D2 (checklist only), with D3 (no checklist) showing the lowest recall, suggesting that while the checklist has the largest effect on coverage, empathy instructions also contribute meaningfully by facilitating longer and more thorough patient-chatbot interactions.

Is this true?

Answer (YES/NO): NO